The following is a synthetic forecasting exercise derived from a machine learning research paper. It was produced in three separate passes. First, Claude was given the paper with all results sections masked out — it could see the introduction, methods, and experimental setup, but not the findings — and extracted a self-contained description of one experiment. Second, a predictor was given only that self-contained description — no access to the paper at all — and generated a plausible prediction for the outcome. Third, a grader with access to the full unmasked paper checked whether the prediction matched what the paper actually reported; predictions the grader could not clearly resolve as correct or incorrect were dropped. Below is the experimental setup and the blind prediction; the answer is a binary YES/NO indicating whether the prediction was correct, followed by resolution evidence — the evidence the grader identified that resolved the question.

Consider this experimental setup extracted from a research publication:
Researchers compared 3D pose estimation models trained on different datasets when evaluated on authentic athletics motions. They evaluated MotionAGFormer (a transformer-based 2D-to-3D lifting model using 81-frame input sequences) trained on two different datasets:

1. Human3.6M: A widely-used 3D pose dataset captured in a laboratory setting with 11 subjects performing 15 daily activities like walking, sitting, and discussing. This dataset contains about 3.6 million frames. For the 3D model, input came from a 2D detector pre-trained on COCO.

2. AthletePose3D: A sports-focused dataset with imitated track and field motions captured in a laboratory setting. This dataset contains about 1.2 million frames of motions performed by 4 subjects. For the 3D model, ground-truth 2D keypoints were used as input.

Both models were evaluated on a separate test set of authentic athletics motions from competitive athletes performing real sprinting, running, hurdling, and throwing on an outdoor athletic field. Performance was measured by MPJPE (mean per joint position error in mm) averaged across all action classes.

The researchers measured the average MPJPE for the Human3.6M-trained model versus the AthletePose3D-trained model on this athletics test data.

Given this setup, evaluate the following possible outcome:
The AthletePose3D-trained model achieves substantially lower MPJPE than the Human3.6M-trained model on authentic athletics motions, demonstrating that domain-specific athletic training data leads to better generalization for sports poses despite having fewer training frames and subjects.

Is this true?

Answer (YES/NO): YES